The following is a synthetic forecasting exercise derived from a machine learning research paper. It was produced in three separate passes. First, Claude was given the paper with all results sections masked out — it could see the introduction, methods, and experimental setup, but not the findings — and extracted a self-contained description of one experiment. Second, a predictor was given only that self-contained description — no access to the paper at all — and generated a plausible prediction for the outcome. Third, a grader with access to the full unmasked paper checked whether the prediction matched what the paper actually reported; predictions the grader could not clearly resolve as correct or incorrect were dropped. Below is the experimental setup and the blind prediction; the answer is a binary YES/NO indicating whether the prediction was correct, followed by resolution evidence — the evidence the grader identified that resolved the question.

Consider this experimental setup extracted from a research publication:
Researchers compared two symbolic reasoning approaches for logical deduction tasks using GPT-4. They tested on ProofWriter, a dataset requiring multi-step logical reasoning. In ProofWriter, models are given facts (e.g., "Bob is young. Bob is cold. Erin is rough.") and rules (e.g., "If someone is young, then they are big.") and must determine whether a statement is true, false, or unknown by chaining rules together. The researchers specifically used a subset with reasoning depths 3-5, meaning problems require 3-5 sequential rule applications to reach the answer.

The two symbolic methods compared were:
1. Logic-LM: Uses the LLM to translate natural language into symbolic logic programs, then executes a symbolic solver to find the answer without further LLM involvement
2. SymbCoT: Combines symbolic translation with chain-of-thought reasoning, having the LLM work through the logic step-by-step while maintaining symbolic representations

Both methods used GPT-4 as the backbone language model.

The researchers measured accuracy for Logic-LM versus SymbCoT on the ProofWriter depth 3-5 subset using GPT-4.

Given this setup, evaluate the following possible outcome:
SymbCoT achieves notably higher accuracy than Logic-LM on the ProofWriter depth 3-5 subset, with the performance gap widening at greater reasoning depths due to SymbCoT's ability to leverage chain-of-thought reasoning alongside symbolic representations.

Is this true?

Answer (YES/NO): NO